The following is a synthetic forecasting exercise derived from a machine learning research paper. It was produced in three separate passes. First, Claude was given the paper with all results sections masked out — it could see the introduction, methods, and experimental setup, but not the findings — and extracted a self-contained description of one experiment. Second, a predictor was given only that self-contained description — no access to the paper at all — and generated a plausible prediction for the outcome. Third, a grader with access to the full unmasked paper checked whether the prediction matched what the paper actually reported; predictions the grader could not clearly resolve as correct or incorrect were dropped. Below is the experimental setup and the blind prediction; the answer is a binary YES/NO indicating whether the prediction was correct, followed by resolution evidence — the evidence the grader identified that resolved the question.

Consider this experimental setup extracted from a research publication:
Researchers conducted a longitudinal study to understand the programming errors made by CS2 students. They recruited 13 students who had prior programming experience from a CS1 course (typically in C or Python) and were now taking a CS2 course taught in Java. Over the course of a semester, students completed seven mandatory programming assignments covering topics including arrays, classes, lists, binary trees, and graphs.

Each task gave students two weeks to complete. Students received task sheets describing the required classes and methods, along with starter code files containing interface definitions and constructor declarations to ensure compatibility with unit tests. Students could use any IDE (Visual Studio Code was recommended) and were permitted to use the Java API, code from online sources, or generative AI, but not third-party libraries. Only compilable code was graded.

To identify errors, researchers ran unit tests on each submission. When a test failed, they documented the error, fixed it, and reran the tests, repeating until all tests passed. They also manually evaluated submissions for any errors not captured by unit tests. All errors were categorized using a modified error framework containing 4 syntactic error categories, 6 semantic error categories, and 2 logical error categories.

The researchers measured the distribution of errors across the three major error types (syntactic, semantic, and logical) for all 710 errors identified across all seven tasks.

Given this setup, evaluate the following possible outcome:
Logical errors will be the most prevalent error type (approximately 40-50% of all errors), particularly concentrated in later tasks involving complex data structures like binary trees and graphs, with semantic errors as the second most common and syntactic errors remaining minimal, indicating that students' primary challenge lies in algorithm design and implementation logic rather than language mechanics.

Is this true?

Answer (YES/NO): NO